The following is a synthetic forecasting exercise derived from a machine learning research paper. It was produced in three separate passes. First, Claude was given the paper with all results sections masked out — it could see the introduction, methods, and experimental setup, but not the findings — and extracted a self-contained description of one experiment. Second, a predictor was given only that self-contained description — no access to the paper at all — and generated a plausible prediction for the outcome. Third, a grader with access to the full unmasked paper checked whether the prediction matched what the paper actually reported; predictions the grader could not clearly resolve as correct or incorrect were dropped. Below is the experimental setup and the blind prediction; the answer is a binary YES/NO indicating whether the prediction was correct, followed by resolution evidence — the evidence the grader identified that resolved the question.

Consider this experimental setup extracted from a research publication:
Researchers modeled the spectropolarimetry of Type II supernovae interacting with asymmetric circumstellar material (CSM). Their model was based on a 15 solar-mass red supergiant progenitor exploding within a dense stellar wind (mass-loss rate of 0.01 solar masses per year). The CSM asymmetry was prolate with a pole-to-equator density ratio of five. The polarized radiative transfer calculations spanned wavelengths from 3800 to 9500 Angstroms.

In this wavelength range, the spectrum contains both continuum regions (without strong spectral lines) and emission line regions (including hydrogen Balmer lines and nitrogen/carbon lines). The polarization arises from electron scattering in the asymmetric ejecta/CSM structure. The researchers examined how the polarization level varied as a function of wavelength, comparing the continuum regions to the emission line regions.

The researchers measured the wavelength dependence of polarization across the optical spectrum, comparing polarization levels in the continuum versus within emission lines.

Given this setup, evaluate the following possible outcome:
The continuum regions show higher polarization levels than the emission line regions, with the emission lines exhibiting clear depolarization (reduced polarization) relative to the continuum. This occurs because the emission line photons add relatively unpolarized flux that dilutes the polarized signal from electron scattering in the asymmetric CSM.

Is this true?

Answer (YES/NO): YES